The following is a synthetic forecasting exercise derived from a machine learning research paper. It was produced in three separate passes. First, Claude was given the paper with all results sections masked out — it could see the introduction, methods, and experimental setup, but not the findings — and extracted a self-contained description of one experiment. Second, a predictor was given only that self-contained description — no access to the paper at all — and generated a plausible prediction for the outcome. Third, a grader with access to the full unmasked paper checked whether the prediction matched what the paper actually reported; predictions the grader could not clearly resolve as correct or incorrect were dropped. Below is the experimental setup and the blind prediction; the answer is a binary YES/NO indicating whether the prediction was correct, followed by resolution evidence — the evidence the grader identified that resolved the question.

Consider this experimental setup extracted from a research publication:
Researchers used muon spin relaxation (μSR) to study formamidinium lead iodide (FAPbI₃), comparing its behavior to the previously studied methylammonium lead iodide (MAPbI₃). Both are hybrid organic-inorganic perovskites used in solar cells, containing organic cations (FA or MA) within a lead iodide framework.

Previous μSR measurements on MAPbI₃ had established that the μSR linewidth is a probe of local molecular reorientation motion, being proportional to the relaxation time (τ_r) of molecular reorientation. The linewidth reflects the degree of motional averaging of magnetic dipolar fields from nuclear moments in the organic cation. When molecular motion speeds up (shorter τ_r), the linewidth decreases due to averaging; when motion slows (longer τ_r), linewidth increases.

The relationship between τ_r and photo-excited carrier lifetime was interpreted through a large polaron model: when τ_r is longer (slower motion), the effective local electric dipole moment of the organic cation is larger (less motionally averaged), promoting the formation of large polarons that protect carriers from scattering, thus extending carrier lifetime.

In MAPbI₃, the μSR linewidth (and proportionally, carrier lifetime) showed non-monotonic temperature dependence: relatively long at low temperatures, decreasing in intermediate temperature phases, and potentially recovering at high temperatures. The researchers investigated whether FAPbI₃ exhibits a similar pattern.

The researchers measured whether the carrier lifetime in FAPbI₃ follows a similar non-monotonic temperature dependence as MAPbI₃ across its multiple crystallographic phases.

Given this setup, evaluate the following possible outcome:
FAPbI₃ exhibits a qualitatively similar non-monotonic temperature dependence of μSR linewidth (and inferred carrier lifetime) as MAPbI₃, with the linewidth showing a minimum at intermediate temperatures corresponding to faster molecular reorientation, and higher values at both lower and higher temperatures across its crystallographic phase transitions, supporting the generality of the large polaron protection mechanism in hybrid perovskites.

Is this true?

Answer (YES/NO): NO